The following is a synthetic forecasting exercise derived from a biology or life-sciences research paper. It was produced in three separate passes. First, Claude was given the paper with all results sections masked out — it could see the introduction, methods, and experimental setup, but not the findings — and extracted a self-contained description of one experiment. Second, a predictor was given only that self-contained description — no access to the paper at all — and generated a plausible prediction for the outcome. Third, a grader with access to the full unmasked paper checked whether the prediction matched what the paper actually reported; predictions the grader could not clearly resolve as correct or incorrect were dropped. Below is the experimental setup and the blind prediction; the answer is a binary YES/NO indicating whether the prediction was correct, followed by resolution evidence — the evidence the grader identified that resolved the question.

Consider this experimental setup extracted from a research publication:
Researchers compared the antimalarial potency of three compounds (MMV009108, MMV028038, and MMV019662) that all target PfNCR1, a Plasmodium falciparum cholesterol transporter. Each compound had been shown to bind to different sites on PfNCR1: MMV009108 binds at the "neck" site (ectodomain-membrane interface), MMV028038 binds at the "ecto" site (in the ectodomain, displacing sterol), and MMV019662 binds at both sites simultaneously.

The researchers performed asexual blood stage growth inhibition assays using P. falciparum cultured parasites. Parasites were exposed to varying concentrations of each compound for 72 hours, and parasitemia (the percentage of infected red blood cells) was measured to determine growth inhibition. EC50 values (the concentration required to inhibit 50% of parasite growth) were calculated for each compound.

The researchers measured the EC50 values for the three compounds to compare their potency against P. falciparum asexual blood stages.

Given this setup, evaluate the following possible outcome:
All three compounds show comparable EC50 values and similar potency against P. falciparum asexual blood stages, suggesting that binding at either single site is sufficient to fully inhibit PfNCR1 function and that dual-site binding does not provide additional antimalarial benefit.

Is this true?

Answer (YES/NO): NO